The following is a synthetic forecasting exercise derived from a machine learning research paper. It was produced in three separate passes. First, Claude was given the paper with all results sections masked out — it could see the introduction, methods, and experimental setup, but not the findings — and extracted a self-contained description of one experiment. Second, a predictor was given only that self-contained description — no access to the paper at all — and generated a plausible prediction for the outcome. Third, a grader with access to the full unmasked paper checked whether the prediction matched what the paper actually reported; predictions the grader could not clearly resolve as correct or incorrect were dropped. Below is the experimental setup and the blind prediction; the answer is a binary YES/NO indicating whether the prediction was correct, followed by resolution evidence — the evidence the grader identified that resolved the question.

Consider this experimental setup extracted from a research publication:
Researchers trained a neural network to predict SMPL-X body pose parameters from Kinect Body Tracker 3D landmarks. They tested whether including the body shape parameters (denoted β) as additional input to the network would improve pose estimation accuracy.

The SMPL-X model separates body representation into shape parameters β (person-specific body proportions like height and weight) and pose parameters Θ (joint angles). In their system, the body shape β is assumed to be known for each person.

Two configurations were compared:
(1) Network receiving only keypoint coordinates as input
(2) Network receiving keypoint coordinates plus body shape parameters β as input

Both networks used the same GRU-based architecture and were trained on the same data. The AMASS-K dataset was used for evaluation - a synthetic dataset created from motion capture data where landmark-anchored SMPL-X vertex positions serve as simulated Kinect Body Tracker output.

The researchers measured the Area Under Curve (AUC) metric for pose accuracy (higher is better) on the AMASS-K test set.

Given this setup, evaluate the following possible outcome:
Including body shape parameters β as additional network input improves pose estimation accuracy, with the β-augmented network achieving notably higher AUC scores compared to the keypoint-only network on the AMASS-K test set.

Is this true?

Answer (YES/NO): NO